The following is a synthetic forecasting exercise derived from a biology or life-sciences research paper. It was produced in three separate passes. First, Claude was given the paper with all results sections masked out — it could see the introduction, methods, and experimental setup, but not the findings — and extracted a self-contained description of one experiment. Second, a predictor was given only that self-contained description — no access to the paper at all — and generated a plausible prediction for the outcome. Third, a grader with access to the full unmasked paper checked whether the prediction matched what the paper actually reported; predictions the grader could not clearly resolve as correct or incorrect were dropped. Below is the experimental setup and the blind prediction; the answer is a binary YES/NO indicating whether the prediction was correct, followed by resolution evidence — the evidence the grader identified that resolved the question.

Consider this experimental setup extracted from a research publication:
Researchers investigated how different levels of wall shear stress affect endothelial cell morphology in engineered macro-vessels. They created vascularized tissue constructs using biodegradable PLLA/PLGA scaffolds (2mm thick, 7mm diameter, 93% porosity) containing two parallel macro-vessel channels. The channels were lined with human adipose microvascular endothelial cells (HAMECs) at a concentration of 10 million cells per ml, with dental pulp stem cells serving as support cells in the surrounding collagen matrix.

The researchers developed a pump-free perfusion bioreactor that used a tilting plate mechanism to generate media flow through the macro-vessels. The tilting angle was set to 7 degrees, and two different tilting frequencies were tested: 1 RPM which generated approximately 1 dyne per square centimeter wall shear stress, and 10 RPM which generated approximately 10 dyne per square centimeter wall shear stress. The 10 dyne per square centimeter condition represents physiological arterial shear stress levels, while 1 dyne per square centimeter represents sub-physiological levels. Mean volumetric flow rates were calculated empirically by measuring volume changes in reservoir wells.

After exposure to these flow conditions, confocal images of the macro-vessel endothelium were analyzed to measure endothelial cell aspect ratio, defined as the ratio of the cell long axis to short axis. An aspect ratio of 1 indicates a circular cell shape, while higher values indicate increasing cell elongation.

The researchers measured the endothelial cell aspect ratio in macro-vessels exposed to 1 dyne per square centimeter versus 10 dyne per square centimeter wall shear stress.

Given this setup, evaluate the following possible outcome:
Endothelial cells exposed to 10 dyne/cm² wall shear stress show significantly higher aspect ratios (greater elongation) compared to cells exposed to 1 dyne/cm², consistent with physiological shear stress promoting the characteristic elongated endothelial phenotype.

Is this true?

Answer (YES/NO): NO